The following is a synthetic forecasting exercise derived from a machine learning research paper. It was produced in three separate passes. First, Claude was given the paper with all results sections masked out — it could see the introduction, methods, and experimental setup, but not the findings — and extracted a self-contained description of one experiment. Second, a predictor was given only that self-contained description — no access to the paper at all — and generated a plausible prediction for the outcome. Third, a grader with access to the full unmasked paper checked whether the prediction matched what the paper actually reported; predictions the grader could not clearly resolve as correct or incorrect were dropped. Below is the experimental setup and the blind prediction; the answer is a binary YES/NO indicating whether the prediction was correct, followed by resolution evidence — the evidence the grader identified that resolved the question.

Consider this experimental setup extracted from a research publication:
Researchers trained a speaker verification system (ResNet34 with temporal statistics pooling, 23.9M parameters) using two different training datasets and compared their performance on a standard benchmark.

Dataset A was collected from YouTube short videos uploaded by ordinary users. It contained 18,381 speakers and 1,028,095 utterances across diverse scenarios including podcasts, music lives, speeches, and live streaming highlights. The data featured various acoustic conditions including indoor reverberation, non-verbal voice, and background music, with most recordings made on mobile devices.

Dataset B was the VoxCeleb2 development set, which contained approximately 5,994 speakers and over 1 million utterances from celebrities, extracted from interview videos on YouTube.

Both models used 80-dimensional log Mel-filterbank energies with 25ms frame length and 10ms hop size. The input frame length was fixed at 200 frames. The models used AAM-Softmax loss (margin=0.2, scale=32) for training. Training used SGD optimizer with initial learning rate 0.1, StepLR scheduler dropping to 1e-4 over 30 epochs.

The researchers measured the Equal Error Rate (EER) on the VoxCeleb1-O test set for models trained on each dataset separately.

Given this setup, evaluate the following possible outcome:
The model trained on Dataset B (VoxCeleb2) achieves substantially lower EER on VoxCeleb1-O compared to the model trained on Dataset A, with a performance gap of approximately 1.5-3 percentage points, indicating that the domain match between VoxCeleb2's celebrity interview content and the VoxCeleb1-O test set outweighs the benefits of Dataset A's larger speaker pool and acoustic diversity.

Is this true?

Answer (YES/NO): YES